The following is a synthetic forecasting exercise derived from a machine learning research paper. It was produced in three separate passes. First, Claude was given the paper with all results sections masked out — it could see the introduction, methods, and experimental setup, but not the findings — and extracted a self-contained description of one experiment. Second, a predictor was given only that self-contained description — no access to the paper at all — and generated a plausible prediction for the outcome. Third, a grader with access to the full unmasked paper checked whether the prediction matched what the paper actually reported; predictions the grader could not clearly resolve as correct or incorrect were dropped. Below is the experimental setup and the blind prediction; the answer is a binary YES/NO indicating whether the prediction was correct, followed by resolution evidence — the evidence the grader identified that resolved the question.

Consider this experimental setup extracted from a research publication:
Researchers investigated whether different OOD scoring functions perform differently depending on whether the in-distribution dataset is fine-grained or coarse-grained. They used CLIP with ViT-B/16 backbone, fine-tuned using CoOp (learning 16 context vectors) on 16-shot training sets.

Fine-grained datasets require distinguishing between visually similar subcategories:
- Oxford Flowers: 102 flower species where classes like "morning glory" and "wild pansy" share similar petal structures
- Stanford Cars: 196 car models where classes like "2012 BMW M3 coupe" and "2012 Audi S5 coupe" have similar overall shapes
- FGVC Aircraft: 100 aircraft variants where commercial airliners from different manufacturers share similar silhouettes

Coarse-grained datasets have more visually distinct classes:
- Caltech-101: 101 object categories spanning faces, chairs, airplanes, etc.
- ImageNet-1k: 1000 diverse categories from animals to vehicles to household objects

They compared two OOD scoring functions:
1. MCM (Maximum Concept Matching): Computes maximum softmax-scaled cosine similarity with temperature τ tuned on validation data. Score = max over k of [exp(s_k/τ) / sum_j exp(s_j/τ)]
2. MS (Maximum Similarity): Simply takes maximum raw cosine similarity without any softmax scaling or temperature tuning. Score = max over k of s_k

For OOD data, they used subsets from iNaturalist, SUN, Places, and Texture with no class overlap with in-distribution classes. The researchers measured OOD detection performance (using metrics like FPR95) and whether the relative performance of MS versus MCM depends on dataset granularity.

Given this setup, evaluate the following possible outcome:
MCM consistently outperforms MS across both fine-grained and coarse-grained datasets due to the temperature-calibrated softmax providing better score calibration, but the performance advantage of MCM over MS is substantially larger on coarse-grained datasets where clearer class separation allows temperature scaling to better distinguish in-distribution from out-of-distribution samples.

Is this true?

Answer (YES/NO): NO